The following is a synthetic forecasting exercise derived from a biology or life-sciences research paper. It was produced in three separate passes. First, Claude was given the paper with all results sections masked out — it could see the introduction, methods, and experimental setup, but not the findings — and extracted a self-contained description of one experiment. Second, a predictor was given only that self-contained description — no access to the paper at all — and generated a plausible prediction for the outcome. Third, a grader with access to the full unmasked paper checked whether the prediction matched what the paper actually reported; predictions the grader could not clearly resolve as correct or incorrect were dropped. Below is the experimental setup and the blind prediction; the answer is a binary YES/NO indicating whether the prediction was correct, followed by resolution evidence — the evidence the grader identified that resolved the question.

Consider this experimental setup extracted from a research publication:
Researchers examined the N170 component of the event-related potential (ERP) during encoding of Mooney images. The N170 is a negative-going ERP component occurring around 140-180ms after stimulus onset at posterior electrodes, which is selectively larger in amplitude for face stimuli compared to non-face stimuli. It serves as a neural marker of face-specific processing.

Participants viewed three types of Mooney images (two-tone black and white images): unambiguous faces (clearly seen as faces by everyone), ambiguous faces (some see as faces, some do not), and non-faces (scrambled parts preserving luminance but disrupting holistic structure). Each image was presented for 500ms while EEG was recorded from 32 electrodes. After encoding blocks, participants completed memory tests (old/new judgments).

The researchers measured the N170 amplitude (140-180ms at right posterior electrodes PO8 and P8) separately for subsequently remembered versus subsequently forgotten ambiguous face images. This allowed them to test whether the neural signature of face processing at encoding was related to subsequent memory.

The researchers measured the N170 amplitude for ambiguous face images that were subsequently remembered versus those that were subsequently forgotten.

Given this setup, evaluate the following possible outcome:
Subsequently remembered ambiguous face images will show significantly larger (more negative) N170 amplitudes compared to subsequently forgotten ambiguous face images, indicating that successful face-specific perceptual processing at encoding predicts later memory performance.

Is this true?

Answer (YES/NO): YES